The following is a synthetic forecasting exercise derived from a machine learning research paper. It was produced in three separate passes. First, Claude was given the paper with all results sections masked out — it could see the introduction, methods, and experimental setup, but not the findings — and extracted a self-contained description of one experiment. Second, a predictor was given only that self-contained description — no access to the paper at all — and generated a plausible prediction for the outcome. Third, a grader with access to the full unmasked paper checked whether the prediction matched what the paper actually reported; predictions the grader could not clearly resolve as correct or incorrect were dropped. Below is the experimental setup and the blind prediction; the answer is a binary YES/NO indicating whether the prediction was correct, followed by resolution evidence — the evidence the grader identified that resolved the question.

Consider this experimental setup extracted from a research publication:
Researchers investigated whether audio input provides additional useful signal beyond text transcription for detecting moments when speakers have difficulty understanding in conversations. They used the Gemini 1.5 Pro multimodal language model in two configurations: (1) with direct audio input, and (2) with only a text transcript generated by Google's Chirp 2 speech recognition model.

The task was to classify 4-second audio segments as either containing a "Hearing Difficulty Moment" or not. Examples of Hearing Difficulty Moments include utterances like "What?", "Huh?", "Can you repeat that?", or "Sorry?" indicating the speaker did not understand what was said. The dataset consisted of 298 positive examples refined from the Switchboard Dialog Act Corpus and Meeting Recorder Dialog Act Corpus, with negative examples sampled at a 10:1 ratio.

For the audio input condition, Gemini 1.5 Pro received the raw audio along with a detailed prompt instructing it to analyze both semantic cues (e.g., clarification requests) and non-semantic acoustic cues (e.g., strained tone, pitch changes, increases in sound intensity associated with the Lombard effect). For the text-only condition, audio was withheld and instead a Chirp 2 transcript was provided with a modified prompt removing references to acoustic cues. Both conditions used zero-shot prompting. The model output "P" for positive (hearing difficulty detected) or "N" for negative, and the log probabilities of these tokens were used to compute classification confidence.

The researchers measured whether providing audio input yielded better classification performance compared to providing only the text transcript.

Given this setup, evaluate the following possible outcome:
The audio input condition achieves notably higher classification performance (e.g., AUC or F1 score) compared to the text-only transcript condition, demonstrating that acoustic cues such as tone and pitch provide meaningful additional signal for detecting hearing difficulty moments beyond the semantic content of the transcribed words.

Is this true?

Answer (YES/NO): YES